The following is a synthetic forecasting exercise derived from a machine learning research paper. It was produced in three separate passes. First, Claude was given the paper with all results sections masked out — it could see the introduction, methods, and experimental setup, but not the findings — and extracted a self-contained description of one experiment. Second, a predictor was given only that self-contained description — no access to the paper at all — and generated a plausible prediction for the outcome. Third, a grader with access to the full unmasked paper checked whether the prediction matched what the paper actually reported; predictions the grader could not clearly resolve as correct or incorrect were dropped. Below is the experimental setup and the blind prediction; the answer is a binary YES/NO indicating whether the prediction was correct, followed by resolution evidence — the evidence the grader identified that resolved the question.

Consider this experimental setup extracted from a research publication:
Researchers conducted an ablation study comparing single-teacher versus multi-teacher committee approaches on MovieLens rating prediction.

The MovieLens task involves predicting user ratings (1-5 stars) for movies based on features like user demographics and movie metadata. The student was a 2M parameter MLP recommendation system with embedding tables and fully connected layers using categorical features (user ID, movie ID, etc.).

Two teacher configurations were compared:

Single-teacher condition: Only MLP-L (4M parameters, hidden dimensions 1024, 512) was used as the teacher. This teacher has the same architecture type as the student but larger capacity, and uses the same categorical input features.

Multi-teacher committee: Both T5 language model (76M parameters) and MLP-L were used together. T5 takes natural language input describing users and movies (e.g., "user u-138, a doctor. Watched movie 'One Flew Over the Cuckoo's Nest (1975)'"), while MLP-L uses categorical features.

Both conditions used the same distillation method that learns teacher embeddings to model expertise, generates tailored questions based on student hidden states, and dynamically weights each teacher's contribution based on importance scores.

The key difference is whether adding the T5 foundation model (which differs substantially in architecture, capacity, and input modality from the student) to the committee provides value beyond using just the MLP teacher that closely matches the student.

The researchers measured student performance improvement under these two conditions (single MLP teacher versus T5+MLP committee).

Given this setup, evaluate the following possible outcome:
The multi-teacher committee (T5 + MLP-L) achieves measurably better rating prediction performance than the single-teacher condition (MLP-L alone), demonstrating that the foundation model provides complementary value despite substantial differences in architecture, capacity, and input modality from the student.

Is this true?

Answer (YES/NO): YES